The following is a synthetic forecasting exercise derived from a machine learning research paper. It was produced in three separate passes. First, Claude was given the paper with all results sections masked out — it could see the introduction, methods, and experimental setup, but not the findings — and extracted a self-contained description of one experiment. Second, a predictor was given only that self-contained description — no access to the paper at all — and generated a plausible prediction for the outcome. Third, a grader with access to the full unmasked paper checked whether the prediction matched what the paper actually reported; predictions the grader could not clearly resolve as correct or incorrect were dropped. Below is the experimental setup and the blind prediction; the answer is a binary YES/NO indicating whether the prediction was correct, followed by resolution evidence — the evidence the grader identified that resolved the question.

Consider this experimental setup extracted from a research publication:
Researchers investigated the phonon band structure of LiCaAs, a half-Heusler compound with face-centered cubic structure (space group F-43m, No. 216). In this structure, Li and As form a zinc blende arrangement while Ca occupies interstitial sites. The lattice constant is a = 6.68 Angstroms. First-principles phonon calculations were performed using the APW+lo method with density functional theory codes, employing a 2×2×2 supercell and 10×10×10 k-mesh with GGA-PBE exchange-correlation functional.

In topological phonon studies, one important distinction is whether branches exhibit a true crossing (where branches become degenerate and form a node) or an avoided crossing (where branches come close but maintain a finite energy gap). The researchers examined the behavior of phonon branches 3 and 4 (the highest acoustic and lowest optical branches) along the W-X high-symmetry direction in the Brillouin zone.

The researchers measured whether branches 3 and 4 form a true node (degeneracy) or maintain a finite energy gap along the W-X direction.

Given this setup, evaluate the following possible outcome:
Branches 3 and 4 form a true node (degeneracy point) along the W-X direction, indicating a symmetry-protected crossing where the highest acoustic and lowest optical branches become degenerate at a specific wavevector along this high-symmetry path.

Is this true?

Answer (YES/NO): NO